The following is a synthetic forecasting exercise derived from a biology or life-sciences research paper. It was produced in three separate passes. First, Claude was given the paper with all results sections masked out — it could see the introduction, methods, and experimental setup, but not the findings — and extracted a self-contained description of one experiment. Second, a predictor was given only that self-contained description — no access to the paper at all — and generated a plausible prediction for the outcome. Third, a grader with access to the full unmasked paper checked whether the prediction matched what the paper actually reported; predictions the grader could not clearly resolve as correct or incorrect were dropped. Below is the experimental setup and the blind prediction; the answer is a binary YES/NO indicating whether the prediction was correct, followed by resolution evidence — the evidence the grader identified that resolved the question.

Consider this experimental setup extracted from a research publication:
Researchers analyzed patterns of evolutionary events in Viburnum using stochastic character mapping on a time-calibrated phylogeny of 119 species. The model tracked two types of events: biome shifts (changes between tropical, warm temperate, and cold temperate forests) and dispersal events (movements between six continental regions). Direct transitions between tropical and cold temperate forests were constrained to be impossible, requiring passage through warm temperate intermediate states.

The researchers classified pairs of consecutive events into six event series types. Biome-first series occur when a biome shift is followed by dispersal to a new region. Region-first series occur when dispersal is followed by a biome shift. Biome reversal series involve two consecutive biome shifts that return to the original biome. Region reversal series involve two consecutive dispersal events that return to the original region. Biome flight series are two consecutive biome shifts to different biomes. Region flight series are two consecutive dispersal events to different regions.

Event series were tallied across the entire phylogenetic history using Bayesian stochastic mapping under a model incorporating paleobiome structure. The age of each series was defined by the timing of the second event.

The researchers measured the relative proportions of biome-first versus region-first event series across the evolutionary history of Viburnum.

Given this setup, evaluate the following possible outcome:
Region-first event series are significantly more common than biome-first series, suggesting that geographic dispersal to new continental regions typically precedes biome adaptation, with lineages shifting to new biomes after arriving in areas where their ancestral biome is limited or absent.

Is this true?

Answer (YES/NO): YES